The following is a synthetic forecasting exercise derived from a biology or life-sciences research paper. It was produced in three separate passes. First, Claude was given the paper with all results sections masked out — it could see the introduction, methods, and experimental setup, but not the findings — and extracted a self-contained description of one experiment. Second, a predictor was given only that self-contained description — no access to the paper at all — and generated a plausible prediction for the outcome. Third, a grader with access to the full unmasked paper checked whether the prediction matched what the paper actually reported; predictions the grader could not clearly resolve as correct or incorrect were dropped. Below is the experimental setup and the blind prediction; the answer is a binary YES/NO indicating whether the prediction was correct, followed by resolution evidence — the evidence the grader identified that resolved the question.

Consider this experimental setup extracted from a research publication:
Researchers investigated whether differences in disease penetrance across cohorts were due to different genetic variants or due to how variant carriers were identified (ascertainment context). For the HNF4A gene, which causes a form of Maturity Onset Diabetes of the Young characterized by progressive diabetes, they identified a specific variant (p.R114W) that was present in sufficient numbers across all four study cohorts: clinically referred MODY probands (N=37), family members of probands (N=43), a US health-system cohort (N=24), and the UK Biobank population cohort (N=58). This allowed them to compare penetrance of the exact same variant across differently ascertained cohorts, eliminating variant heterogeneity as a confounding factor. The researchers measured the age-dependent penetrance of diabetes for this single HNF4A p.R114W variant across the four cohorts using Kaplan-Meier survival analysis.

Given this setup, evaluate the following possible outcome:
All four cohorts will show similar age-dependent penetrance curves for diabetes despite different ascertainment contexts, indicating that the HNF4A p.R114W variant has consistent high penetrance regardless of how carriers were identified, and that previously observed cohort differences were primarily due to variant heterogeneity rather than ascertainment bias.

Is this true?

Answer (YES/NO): NO